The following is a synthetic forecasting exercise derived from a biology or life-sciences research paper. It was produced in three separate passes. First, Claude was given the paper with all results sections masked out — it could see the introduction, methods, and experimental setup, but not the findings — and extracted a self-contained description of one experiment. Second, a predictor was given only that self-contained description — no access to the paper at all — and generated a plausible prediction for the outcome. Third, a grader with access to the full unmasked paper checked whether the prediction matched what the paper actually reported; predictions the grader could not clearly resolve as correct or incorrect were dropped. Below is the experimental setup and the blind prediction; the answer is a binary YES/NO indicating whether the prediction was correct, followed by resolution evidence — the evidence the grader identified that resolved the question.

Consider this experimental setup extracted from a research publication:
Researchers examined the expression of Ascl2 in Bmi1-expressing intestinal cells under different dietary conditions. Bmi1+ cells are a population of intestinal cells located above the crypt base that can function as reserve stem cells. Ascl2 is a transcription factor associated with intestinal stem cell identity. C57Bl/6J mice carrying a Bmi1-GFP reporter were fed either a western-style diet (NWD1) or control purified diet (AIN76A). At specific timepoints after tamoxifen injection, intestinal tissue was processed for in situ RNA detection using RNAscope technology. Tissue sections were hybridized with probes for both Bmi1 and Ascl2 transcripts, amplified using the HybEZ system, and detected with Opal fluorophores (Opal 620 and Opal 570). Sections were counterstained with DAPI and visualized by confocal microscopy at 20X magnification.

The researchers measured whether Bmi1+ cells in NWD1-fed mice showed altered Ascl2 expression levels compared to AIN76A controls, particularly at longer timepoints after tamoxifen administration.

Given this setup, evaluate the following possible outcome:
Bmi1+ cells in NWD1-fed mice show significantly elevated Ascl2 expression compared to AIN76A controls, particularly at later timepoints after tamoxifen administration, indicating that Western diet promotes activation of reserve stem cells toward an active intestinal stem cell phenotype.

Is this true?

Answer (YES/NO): YES